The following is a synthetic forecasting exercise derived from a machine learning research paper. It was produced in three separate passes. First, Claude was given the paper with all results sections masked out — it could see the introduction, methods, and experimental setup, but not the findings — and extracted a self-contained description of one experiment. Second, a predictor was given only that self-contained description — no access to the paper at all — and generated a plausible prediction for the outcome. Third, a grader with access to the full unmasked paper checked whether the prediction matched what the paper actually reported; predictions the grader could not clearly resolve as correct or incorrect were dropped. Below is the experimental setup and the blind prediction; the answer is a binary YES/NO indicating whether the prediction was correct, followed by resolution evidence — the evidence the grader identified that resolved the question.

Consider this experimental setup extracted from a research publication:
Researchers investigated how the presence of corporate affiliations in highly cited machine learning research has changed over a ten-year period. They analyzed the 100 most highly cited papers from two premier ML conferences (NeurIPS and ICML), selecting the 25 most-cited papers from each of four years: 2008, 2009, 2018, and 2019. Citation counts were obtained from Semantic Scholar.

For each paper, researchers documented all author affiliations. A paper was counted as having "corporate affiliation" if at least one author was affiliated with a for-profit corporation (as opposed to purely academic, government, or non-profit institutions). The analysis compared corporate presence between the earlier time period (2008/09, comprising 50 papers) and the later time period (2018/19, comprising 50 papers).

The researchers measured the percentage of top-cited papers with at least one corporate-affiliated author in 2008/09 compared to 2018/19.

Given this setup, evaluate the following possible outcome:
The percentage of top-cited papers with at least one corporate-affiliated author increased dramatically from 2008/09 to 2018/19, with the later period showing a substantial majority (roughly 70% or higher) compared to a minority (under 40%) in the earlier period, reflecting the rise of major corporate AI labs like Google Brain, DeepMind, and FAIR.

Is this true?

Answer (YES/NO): NO